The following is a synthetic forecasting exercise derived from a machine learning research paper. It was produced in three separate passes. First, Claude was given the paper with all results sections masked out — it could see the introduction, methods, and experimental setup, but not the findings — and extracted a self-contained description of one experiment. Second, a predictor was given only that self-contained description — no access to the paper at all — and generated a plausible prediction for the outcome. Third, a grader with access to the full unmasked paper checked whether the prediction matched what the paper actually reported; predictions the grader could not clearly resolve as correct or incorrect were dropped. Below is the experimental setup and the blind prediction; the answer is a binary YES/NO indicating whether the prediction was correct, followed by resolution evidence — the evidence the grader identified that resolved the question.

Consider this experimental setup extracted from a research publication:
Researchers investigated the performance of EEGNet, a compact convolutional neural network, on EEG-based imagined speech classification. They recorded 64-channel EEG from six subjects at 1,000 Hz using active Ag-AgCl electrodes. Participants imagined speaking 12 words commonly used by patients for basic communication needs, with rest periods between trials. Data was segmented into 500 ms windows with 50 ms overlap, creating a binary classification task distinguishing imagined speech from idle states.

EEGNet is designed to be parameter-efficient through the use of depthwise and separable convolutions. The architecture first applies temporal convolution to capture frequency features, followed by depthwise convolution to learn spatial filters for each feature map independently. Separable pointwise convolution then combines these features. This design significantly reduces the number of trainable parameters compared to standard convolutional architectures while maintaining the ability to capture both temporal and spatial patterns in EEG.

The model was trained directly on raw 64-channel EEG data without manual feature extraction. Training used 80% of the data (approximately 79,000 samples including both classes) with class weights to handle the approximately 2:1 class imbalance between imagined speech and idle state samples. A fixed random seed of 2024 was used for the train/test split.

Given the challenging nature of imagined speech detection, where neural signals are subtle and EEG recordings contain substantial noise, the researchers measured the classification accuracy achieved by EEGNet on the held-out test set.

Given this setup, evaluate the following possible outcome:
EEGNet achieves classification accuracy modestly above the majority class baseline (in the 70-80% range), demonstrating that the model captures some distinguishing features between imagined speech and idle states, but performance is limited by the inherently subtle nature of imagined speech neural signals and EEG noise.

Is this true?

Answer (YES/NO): YES